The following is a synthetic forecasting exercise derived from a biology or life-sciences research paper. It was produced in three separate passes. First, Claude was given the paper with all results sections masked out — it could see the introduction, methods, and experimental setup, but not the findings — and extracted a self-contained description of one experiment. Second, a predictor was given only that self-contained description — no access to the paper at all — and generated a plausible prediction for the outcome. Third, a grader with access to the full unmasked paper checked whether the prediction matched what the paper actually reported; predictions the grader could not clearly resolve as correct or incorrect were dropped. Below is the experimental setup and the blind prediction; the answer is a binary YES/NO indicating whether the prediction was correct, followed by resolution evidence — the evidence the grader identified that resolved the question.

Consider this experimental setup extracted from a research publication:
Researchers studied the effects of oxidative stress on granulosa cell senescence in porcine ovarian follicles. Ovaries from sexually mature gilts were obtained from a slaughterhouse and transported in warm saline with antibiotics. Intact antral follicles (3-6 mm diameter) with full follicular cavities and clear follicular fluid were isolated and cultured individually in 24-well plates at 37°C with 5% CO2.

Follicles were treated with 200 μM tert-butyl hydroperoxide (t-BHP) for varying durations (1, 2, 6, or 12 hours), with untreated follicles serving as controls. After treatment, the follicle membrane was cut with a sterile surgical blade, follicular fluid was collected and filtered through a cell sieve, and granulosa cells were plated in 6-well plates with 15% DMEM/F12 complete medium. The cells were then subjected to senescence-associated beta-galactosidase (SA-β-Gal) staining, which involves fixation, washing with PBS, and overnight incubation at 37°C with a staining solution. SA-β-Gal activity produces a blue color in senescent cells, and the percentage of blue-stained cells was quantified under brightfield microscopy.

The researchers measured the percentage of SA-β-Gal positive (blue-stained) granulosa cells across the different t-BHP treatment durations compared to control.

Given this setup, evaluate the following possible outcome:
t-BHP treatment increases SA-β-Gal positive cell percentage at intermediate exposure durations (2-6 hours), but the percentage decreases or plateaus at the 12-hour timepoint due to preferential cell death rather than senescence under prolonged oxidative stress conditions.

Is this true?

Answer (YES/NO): NO